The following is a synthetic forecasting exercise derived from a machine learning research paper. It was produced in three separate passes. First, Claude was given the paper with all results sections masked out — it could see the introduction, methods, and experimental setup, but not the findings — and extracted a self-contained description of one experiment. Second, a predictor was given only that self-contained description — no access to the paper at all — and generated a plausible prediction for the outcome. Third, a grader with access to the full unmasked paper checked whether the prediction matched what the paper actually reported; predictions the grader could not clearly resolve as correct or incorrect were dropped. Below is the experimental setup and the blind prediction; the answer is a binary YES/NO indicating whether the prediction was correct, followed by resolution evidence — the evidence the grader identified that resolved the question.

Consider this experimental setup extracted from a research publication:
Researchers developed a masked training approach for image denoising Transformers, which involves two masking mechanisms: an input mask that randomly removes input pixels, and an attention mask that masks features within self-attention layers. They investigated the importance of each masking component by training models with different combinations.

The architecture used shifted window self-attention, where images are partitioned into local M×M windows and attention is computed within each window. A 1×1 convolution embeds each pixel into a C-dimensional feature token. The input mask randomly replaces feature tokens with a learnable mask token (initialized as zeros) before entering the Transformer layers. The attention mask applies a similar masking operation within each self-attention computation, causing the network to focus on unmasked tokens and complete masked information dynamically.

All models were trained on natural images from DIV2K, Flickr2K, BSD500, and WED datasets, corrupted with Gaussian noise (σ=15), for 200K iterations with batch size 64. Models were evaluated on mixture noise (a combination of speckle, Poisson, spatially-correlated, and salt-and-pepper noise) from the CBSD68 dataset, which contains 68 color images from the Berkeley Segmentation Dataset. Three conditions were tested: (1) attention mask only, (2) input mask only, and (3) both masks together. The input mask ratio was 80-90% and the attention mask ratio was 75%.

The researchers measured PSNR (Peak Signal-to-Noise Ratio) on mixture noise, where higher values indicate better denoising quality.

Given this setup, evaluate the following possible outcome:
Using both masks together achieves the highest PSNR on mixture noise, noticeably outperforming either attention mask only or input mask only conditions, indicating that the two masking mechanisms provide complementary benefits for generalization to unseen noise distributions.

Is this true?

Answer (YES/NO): YES